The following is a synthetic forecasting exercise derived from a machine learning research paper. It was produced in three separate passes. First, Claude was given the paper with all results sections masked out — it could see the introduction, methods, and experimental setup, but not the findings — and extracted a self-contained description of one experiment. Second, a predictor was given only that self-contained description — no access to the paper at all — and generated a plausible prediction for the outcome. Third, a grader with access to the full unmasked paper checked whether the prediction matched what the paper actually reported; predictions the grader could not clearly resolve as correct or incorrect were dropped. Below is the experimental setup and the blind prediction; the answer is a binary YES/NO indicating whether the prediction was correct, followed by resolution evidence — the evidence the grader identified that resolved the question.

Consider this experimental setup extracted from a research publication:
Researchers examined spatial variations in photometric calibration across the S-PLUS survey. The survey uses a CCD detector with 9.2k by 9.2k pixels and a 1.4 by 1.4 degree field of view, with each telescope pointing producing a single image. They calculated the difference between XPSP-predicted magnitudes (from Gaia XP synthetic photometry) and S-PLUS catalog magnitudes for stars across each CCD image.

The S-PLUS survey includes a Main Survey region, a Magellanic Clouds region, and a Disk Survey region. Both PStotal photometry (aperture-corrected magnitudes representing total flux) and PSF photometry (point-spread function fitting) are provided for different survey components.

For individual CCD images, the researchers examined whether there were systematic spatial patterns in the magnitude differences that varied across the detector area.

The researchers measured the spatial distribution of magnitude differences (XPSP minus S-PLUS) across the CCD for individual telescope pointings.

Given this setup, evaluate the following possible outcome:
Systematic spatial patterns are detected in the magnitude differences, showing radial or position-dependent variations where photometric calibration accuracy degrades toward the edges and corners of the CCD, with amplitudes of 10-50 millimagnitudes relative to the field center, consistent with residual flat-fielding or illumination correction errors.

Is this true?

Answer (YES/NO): NO